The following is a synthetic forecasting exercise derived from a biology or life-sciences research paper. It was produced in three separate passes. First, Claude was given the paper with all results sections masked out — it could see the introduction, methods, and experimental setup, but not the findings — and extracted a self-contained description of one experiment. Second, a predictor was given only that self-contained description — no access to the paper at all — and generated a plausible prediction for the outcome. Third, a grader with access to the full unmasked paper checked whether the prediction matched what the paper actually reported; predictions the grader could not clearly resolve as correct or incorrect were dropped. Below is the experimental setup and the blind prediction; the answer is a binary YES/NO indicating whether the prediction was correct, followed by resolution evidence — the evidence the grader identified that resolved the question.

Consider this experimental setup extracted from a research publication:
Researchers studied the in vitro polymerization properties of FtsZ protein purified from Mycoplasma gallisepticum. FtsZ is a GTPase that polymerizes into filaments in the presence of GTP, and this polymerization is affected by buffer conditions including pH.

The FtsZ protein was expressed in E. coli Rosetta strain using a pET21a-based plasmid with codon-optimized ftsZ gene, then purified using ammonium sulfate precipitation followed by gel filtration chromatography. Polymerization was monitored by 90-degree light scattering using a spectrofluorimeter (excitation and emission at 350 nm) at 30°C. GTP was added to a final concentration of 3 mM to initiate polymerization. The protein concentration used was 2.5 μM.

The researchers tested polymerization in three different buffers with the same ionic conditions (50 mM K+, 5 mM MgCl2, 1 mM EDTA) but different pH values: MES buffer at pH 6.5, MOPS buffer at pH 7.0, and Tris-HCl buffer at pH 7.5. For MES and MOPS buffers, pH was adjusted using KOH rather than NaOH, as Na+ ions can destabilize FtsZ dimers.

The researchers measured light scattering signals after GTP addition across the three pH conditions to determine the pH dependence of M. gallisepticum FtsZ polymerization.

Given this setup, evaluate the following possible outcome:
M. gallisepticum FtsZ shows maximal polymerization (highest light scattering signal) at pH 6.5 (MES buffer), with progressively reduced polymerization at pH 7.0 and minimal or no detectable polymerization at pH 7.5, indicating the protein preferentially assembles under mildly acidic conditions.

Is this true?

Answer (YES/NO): YES